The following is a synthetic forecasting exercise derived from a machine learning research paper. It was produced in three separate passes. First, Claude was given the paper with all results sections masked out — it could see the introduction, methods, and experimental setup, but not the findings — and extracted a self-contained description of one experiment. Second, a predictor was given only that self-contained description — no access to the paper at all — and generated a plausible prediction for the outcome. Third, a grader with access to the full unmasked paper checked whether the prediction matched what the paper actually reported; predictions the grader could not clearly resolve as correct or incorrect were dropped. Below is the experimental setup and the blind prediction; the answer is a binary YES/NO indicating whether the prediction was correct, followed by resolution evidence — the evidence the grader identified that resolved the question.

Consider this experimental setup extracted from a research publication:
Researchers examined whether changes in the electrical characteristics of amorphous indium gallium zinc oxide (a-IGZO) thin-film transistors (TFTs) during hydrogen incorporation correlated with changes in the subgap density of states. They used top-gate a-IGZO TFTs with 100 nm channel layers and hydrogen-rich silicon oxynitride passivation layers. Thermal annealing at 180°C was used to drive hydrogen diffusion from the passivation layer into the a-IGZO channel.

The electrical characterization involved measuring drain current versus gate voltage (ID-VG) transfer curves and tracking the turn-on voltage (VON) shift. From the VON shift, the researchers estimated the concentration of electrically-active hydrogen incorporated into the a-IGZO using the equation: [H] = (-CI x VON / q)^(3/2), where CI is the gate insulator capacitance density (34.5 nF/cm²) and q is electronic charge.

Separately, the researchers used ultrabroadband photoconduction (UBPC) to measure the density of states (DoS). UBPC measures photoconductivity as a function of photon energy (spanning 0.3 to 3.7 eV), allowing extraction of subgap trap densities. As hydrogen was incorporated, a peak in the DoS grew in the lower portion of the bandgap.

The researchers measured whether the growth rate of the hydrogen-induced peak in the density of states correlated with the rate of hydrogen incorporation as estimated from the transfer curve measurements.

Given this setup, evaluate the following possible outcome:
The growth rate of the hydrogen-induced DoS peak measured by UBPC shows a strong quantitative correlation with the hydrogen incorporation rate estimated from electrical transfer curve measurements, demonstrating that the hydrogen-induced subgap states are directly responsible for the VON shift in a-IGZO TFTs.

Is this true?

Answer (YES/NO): NO